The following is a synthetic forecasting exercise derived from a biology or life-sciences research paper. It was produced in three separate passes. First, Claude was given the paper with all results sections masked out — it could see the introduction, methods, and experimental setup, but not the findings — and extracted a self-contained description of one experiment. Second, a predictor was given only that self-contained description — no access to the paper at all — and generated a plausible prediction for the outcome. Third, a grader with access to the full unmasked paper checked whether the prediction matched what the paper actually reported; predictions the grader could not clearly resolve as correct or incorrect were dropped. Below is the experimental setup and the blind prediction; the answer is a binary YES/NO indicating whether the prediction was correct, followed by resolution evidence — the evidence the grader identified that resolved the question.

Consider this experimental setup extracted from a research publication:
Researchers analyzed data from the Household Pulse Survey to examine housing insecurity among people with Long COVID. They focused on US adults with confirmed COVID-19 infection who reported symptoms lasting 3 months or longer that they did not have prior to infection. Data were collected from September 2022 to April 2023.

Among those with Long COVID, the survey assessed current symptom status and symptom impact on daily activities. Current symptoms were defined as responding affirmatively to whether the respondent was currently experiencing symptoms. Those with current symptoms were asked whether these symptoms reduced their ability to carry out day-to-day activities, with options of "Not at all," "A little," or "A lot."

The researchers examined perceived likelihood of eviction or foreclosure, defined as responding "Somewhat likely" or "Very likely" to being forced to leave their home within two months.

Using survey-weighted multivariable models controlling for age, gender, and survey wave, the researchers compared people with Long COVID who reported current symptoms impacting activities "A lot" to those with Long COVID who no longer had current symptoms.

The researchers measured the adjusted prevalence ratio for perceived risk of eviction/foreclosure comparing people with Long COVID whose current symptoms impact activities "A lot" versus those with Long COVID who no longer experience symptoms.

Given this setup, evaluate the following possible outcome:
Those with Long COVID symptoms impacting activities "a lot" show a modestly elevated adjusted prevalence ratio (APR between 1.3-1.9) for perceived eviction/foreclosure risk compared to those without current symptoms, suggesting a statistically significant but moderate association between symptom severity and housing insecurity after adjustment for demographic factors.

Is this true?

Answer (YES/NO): NO